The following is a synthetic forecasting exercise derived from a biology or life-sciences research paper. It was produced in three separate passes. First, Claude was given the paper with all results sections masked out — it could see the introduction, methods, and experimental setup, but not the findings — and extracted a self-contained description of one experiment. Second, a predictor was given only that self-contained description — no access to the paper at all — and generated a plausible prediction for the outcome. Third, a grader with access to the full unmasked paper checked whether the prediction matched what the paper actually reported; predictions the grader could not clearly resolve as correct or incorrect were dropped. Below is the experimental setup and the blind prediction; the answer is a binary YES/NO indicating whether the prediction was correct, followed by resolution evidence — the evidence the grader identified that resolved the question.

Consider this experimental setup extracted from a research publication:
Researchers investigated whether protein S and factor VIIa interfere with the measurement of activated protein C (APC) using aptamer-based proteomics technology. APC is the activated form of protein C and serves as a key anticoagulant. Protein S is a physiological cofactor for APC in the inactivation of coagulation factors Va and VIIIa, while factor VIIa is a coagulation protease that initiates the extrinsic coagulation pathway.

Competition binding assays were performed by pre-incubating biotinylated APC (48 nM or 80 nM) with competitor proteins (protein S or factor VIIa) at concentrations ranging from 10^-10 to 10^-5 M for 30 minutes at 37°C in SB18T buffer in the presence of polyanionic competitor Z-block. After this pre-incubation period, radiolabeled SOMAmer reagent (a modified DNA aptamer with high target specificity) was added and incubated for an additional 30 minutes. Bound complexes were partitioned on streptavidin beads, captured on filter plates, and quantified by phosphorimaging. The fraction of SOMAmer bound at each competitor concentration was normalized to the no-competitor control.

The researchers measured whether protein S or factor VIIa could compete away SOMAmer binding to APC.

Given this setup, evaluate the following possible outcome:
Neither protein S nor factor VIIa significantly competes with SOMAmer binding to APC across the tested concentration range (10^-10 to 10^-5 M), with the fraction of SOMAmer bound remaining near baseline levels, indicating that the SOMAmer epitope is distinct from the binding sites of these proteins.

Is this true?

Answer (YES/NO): YES